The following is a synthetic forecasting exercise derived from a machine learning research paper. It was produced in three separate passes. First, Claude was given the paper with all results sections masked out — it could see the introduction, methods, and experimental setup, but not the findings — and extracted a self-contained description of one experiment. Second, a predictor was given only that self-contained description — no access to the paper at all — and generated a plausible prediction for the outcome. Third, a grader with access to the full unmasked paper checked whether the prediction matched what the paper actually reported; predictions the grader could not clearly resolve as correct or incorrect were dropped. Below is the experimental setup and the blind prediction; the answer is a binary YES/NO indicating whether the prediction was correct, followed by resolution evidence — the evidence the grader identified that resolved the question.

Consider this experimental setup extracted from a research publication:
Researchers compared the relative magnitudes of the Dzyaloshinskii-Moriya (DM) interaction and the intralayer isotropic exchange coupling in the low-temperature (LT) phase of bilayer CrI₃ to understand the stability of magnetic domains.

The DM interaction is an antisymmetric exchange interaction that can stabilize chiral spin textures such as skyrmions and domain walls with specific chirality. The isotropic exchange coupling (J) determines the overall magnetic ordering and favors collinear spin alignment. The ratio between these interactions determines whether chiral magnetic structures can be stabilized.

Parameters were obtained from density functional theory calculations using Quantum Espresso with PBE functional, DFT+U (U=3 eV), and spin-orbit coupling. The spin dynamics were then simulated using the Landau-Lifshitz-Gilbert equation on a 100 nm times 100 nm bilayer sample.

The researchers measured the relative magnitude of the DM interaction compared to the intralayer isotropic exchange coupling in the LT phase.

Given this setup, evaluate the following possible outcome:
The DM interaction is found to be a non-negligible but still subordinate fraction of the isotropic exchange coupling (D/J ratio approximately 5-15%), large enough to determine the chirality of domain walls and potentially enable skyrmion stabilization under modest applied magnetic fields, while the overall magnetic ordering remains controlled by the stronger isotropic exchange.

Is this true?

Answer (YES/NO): NO